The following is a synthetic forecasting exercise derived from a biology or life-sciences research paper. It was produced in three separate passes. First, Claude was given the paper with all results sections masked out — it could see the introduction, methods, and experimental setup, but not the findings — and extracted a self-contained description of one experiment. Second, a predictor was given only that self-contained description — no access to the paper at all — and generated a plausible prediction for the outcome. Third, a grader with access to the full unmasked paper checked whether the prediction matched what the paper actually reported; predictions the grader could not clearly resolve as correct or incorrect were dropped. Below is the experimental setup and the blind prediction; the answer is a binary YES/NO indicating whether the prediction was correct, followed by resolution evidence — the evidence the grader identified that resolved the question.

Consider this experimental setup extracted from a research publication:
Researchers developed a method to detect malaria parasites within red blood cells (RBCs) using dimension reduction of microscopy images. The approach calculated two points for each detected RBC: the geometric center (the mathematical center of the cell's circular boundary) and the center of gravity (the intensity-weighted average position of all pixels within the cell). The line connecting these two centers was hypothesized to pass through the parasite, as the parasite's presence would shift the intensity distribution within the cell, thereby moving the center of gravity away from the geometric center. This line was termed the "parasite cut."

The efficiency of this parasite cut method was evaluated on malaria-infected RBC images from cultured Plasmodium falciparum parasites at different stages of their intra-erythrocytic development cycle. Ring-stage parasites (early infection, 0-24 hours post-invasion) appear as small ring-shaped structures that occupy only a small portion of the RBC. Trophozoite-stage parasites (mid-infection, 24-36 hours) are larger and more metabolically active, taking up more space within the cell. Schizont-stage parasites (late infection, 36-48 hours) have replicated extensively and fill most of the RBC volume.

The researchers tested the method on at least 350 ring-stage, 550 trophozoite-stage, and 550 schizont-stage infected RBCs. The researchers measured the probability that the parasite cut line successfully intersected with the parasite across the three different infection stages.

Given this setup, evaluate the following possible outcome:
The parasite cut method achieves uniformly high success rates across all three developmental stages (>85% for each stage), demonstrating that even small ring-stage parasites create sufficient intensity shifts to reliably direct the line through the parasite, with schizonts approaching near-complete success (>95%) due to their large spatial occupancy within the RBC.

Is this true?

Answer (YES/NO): NO